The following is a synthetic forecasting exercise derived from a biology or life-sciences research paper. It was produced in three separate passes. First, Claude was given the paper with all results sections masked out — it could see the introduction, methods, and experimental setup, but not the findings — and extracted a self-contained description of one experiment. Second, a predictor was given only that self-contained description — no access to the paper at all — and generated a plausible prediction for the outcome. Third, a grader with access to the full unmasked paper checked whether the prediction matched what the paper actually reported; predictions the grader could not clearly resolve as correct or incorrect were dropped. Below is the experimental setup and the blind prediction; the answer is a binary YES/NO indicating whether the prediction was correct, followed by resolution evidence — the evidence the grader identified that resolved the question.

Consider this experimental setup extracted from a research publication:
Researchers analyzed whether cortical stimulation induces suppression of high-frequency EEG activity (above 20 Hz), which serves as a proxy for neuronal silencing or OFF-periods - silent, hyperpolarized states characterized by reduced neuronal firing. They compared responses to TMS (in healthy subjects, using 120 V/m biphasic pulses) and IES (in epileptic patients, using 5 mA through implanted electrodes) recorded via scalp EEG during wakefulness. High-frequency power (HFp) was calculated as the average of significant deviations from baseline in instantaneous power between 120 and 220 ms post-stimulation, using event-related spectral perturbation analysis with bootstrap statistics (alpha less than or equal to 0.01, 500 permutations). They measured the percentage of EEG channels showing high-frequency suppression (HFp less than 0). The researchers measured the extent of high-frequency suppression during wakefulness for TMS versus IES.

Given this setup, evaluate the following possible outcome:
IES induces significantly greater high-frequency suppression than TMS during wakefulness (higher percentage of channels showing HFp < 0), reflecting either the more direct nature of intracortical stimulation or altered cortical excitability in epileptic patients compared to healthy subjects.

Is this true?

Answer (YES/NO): YES